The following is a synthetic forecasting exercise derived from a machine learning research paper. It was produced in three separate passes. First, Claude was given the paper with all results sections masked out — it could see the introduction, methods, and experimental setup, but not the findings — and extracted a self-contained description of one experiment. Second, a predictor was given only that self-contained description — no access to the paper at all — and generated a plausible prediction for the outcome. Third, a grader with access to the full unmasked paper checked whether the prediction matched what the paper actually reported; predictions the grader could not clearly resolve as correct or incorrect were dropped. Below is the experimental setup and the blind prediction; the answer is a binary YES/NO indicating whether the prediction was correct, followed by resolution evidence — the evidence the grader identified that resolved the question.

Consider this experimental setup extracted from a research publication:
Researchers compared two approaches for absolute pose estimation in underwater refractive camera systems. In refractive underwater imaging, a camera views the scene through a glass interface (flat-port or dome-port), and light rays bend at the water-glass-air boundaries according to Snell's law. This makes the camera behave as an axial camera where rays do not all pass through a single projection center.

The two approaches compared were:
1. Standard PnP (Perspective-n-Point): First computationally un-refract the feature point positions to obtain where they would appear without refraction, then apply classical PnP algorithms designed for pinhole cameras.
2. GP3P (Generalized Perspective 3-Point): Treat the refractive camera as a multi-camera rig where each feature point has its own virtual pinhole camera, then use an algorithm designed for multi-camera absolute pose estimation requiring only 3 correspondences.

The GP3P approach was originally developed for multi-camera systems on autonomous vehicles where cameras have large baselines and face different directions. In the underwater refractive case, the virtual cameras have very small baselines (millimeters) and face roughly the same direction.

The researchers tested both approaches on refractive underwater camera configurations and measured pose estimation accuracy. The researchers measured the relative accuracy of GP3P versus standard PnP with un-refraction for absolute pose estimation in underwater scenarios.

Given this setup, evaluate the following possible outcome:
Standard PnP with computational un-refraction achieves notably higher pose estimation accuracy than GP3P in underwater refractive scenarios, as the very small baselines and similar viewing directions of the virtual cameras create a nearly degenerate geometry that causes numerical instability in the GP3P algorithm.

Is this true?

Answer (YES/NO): NO